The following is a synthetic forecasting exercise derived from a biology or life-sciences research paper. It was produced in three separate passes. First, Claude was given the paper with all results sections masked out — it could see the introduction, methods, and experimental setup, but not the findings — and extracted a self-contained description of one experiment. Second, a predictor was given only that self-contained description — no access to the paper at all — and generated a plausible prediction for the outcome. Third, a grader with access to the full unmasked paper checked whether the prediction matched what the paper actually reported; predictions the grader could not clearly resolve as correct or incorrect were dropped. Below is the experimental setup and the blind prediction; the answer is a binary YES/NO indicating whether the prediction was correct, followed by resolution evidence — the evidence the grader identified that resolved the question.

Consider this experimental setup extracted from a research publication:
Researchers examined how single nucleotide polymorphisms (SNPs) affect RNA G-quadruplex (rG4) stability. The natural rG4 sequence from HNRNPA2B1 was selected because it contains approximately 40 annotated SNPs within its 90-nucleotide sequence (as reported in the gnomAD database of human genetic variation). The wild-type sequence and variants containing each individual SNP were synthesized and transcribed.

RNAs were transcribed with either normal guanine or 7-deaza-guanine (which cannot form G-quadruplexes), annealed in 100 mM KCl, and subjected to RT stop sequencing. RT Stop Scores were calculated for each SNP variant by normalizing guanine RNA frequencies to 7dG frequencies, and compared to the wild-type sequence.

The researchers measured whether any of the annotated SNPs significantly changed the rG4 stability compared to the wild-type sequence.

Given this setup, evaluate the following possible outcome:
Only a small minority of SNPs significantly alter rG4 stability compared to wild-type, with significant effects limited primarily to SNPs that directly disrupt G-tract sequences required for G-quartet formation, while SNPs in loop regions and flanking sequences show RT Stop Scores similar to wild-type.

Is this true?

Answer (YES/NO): NO